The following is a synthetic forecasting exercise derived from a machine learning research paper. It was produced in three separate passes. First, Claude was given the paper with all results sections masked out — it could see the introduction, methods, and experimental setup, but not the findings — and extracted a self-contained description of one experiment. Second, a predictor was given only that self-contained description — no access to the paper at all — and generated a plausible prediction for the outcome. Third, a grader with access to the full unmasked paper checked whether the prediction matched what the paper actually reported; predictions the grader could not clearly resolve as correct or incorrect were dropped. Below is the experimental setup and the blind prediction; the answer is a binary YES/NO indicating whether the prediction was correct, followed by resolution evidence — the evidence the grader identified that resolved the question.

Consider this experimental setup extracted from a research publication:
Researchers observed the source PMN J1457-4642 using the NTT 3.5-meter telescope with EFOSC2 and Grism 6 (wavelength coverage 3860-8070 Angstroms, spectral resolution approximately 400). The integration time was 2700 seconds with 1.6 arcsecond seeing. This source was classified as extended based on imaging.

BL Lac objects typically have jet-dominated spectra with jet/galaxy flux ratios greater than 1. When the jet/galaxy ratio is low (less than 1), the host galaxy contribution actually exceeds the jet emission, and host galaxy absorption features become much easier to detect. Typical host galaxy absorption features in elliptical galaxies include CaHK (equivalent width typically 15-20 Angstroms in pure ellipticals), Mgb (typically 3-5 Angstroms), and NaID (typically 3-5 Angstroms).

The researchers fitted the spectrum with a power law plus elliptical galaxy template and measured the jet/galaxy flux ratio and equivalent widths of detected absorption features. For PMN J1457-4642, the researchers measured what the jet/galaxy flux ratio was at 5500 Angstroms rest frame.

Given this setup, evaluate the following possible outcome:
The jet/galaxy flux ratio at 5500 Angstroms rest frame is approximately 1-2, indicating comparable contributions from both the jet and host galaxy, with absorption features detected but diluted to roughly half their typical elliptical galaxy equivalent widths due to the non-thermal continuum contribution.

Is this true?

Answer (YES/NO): NO